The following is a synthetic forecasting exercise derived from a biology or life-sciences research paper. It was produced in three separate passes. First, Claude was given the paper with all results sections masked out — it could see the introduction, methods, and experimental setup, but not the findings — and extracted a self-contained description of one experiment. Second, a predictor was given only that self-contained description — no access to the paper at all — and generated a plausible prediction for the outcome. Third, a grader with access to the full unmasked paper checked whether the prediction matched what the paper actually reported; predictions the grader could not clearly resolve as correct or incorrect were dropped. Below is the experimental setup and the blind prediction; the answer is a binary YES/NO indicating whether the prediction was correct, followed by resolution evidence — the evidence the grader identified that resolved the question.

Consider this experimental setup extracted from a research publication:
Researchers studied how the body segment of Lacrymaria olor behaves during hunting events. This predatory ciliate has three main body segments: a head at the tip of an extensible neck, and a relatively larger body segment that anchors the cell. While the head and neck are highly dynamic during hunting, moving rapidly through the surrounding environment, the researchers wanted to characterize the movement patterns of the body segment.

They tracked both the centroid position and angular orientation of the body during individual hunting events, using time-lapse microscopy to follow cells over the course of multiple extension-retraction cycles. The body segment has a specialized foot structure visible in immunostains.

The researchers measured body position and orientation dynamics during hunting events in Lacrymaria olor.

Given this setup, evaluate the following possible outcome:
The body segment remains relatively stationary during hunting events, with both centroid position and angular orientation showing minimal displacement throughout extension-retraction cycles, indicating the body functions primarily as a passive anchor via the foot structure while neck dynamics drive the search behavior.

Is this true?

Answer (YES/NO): NO